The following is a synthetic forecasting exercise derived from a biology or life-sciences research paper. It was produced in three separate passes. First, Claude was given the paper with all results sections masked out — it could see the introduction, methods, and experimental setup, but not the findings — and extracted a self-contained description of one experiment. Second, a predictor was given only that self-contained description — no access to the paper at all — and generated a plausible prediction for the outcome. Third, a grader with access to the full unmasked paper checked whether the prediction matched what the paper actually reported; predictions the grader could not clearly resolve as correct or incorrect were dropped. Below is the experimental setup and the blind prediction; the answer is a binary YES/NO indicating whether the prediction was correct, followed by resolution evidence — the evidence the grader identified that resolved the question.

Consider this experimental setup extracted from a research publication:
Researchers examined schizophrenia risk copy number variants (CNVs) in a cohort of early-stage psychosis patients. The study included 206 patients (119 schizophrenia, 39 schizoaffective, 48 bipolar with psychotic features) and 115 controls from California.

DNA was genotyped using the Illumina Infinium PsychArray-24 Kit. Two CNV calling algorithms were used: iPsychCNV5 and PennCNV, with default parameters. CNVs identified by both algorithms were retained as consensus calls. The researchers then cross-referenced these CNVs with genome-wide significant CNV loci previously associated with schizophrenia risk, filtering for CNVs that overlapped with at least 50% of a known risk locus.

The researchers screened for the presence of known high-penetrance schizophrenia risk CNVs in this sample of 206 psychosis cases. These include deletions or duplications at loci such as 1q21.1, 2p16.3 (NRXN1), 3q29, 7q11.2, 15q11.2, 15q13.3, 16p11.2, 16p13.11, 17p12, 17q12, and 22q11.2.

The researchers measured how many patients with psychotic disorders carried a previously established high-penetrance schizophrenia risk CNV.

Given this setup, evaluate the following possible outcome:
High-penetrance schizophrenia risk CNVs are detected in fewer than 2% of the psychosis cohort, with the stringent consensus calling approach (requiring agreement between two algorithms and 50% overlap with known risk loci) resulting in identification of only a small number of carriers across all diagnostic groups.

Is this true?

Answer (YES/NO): YES